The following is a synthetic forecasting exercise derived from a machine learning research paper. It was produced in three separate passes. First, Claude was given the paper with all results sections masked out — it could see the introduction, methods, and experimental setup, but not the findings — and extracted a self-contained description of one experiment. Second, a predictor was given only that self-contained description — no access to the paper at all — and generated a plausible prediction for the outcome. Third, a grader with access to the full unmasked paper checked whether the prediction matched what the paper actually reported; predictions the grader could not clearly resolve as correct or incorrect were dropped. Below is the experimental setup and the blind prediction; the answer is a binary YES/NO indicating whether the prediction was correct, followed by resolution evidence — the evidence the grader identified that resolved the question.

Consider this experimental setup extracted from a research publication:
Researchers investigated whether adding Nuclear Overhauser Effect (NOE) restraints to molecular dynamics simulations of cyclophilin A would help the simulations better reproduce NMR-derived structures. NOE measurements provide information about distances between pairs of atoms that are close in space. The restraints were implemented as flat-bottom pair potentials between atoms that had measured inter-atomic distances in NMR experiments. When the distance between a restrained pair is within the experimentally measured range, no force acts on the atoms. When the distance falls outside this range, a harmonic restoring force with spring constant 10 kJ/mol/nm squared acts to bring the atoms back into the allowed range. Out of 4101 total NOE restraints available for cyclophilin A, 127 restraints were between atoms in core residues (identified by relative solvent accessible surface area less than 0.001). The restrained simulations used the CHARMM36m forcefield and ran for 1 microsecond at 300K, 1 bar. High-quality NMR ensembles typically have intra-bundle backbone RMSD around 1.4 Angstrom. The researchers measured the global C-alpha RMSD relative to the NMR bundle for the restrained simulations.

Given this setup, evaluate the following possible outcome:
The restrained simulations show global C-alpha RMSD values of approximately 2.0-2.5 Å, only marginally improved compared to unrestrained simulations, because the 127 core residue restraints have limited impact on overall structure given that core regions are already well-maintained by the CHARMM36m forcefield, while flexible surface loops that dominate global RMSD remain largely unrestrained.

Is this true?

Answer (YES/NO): NO